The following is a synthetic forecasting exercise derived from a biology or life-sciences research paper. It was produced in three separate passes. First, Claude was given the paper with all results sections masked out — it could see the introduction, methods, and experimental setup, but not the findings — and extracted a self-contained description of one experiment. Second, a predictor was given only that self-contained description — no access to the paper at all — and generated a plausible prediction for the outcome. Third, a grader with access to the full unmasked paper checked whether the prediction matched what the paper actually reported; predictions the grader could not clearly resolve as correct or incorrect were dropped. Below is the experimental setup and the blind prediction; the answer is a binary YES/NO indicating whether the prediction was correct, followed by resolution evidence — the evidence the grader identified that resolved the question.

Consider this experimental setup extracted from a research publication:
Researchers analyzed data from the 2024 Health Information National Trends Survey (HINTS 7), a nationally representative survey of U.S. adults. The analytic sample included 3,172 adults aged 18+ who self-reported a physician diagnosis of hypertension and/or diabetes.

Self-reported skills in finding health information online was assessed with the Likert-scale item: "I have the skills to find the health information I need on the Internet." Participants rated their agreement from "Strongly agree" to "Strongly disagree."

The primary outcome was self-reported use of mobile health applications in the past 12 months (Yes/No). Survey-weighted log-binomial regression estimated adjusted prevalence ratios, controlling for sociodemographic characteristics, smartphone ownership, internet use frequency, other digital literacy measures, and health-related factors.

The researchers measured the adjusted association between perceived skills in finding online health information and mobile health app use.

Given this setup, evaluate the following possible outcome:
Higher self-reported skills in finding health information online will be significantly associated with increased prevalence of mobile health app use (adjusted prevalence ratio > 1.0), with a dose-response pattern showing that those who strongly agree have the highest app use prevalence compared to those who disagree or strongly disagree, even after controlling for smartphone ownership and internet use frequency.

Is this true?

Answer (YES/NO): NO